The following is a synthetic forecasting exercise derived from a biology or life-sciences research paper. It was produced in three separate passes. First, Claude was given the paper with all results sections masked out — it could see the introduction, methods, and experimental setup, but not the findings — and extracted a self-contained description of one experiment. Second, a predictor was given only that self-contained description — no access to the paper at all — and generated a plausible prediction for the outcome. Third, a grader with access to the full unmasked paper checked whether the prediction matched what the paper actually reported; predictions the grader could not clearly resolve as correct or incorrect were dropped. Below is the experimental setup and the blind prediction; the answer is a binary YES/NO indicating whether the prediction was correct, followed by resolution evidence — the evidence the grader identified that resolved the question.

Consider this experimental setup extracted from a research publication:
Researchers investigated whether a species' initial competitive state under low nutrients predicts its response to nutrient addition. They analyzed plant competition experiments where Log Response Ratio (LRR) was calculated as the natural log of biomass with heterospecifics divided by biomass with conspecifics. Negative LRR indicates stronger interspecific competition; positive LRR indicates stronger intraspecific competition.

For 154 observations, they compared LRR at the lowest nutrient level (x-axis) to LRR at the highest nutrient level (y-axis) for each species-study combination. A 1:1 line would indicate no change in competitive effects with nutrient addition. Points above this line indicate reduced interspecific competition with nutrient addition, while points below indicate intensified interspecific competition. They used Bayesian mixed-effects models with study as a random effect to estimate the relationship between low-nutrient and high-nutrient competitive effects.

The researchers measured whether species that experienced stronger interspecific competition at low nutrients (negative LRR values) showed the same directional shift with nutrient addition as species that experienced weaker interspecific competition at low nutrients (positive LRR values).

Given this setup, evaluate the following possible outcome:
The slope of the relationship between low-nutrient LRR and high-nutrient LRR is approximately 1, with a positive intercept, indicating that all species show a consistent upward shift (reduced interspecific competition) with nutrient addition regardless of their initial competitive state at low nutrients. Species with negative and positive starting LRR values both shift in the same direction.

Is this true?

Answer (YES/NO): NO